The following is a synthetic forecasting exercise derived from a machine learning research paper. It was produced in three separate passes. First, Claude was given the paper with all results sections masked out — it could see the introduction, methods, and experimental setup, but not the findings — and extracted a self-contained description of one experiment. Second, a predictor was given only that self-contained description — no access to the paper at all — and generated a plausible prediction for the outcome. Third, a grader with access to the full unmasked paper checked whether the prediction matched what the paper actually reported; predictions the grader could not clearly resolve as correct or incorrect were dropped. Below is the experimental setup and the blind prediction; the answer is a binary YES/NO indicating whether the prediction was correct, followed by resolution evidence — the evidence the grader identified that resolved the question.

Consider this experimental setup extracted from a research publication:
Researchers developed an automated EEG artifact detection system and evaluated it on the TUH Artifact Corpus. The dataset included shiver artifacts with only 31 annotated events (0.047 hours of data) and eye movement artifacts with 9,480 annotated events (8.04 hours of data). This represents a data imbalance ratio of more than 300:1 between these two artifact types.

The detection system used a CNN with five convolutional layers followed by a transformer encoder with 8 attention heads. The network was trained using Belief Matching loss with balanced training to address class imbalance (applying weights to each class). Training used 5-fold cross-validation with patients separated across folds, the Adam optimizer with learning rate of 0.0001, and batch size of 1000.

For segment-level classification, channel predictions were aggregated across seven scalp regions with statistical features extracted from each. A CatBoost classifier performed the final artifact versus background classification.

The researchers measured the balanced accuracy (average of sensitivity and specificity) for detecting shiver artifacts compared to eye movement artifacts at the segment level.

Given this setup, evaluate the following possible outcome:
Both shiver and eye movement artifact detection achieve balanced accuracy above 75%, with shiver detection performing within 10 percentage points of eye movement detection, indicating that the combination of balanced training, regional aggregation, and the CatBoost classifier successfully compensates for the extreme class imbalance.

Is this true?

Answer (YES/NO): NO